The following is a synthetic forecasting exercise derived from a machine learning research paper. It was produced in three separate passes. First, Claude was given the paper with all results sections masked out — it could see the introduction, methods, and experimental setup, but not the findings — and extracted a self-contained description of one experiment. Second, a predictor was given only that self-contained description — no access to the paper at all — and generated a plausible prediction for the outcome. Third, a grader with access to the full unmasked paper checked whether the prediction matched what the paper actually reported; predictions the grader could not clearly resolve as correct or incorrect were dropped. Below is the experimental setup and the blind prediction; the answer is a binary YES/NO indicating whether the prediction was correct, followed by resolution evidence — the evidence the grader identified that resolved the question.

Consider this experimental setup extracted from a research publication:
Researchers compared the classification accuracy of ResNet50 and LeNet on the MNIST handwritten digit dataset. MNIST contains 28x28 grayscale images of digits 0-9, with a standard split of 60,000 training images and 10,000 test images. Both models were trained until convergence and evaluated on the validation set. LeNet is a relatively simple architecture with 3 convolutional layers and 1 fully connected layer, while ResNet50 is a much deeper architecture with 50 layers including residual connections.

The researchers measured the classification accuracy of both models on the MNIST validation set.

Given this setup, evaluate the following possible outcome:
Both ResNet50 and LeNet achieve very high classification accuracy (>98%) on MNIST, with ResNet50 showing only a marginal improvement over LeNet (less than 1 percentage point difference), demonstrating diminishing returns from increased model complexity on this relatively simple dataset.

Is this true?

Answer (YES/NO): NO